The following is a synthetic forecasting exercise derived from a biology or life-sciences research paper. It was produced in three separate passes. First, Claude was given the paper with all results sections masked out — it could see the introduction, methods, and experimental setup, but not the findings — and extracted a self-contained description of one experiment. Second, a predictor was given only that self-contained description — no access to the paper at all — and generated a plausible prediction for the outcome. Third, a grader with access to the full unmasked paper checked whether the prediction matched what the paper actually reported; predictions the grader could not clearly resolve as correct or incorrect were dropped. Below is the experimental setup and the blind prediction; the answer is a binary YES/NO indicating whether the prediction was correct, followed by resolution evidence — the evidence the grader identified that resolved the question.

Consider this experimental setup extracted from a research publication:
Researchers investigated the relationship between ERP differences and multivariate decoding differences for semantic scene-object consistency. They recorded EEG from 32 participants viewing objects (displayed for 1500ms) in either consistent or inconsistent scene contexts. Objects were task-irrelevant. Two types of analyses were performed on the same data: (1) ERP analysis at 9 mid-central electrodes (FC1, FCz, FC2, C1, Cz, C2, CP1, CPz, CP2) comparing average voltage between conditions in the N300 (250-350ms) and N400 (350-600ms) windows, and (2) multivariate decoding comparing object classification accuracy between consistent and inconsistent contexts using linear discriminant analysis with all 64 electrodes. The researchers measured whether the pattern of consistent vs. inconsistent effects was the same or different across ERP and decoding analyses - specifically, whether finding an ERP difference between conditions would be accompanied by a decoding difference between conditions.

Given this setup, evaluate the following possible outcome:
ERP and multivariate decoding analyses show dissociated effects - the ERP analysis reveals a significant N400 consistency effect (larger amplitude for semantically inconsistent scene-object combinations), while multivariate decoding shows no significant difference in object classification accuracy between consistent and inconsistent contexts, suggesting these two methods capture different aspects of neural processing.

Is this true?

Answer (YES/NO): YES